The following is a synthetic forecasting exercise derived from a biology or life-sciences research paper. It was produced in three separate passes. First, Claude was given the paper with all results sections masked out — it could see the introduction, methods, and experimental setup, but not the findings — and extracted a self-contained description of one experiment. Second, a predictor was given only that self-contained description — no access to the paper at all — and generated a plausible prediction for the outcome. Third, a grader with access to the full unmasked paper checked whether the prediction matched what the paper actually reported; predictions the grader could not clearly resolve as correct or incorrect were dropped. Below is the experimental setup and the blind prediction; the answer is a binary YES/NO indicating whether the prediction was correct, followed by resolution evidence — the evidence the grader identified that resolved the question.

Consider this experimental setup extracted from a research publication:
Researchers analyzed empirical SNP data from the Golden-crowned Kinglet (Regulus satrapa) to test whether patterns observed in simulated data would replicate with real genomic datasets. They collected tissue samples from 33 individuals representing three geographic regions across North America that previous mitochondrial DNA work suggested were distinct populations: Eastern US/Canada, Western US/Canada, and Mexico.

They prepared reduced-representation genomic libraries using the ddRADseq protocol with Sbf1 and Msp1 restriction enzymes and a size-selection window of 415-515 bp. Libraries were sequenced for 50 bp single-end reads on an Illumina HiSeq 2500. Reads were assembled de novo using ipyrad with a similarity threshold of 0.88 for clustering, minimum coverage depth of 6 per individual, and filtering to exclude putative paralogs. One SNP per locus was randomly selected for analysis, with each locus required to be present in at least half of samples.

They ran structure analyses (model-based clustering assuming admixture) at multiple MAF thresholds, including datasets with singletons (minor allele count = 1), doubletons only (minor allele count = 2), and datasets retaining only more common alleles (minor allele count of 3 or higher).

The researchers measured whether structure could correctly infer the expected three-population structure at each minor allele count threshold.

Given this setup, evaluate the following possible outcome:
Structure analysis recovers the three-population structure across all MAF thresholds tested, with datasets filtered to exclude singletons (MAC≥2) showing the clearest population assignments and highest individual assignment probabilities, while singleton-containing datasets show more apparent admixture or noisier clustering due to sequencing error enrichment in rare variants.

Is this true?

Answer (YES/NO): NO